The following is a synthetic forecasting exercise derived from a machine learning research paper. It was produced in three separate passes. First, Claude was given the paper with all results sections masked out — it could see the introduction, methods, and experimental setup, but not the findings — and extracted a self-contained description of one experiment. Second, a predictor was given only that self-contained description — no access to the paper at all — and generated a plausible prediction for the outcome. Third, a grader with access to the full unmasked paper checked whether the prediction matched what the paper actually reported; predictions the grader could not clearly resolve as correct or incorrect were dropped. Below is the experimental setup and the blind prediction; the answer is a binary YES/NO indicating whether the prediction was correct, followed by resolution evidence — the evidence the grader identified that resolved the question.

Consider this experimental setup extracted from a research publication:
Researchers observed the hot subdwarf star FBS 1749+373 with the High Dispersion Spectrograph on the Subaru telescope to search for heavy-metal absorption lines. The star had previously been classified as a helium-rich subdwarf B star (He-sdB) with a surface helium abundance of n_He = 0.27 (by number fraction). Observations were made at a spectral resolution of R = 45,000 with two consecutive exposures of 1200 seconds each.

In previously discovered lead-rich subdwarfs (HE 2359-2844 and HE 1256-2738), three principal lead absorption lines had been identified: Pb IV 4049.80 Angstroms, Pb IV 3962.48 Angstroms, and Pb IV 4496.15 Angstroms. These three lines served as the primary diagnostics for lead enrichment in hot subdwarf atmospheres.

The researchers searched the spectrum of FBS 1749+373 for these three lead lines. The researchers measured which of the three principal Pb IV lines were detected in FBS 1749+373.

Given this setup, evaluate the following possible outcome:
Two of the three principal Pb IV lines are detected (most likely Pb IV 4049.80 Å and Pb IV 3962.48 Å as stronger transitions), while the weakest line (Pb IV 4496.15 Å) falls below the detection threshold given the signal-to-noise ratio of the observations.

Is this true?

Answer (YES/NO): NO